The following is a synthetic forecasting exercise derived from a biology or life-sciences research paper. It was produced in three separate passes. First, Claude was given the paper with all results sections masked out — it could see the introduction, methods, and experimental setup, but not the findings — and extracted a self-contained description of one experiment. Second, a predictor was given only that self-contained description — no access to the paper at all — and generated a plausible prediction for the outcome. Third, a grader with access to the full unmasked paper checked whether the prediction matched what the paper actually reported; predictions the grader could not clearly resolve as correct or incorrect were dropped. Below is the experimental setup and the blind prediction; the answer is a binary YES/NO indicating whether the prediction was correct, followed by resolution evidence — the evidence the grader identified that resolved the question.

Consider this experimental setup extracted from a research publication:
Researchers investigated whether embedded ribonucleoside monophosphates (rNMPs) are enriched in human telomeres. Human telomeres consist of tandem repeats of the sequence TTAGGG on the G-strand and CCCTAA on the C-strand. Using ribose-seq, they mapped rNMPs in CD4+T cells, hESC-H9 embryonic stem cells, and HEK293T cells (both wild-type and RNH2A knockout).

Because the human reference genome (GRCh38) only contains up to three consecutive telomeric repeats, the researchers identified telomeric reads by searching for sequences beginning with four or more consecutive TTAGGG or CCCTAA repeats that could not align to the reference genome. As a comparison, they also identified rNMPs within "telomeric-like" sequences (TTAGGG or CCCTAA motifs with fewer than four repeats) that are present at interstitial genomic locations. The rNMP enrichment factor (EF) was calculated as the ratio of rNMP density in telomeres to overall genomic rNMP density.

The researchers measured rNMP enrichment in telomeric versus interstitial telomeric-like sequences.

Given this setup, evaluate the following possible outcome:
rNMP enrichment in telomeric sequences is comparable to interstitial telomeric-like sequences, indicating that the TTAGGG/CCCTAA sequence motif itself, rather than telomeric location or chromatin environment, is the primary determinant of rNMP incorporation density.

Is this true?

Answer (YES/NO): NO